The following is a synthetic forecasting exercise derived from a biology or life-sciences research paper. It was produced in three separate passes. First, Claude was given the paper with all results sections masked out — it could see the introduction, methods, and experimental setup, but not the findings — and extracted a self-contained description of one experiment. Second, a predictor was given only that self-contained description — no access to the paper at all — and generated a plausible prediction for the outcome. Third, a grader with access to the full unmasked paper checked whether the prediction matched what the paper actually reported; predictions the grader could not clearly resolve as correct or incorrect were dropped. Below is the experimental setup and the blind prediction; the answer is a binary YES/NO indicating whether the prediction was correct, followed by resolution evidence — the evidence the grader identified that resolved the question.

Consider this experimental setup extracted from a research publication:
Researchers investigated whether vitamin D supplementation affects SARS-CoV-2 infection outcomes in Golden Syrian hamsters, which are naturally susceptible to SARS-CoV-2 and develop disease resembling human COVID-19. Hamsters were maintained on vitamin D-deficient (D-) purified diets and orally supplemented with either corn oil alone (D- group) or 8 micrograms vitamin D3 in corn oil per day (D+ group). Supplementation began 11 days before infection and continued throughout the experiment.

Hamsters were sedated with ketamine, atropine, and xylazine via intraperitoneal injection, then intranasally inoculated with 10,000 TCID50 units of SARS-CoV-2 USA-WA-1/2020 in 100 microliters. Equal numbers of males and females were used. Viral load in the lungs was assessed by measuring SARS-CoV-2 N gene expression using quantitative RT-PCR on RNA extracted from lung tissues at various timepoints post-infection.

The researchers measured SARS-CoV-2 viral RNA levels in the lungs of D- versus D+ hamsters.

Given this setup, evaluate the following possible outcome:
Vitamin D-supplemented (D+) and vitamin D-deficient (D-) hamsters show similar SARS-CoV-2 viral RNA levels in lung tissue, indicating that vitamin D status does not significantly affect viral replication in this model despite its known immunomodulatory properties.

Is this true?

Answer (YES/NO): YES